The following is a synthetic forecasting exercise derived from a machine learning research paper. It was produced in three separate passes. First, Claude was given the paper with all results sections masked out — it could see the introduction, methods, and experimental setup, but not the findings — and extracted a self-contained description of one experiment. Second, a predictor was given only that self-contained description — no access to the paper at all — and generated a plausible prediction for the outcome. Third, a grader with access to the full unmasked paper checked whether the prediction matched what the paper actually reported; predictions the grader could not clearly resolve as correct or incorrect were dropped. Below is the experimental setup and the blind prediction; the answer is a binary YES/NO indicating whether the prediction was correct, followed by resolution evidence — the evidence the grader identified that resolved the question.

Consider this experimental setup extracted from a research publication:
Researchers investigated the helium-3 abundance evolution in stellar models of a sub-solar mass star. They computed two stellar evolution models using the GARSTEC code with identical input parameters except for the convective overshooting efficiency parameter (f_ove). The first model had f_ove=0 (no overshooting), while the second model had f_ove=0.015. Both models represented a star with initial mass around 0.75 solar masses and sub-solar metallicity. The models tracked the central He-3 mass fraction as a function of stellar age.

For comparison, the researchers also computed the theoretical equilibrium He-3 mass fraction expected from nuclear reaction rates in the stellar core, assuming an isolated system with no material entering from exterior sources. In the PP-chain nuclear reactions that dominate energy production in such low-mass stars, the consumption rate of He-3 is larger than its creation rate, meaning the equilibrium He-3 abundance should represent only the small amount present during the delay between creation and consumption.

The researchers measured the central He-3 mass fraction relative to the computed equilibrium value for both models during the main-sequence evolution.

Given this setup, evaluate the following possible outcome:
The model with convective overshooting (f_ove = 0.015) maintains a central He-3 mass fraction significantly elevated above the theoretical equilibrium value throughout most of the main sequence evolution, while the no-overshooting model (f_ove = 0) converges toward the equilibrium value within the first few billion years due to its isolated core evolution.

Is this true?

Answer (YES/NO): YES